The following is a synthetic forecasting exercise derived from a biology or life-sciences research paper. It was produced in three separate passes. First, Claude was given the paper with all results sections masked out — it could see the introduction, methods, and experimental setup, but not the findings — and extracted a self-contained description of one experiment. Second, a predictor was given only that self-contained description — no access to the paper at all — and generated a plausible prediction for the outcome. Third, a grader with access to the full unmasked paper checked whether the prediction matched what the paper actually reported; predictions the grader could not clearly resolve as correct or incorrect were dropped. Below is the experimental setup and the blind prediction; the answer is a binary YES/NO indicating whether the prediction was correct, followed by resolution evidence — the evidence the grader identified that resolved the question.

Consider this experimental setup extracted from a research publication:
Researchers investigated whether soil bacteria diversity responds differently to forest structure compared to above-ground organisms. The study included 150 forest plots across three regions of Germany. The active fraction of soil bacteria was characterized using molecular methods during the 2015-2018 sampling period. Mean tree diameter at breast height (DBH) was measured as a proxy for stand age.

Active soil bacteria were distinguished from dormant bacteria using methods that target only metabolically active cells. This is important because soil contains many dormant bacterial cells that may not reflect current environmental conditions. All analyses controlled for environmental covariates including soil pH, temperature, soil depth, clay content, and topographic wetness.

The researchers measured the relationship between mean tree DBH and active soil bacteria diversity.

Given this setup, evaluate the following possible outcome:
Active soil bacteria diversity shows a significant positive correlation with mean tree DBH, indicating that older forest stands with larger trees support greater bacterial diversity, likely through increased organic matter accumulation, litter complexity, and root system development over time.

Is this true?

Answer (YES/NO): NO